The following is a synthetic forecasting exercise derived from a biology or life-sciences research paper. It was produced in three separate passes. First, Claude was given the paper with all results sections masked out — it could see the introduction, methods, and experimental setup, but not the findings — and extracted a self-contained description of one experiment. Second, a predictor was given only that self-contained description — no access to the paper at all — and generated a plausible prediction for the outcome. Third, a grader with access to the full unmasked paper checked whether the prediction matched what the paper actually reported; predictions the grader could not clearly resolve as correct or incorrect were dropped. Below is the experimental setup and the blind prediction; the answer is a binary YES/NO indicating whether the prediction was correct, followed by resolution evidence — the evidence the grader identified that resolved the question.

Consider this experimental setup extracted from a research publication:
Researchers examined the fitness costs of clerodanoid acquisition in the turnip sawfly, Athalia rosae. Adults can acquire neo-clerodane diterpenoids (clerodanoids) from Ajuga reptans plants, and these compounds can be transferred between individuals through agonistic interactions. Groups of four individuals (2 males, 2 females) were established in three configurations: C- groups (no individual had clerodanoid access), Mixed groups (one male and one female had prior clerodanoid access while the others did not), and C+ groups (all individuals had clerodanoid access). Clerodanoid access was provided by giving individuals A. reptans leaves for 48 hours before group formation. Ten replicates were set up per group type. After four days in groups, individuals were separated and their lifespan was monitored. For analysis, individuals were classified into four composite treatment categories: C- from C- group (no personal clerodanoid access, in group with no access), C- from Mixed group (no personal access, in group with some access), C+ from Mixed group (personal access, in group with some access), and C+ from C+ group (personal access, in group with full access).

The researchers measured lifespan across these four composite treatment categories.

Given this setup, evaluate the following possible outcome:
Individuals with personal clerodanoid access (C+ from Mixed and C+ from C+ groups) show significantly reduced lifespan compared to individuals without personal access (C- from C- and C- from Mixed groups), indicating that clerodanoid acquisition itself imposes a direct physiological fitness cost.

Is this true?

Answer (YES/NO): NO